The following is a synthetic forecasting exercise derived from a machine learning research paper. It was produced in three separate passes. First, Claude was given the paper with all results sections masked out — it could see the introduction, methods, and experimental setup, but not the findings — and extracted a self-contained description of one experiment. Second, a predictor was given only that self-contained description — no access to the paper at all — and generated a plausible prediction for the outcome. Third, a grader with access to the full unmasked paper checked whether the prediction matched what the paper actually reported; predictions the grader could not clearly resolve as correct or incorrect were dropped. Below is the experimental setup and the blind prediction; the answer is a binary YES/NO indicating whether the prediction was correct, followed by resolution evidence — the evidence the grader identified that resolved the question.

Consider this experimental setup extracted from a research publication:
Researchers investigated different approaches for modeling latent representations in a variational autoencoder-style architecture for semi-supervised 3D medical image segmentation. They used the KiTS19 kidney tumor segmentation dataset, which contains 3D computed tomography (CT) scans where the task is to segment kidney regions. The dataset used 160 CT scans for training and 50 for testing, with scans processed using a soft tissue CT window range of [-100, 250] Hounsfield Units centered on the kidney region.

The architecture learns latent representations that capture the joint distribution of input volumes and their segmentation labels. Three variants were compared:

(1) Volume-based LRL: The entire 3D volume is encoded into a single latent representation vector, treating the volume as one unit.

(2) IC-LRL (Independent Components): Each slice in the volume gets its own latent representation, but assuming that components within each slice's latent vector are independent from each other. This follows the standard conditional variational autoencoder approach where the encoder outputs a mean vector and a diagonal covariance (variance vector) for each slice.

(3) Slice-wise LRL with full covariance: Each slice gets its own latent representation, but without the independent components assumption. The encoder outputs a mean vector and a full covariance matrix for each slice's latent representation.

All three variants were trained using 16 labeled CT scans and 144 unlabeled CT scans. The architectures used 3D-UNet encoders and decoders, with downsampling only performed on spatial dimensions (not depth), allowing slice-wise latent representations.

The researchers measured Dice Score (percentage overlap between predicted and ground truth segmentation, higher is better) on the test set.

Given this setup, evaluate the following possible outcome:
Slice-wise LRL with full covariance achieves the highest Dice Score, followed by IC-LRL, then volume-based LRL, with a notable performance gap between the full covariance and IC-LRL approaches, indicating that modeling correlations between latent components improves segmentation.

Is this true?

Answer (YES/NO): YES